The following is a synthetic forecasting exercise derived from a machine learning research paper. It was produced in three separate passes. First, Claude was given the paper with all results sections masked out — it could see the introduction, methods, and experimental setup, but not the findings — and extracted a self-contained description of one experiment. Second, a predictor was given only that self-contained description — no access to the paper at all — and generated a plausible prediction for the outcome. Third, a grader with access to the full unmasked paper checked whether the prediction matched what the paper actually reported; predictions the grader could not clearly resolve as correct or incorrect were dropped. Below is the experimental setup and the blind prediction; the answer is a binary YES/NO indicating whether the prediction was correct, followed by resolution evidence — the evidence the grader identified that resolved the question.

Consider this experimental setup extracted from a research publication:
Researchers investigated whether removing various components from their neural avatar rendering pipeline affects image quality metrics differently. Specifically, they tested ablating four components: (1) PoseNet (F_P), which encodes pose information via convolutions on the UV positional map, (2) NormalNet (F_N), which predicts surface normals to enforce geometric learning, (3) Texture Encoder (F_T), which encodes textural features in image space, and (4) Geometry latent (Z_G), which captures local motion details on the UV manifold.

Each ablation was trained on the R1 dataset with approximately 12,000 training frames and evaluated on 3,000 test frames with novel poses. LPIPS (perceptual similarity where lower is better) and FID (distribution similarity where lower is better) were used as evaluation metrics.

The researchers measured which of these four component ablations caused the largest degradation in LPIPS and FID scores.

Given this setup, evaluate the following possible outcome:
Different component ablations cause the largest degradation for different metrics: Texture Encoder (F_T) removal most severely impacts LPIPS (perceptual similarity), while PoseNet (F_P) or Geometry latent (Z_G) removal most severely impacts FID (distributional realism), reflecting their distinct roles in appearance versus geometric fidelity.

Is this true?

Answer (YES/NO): NO